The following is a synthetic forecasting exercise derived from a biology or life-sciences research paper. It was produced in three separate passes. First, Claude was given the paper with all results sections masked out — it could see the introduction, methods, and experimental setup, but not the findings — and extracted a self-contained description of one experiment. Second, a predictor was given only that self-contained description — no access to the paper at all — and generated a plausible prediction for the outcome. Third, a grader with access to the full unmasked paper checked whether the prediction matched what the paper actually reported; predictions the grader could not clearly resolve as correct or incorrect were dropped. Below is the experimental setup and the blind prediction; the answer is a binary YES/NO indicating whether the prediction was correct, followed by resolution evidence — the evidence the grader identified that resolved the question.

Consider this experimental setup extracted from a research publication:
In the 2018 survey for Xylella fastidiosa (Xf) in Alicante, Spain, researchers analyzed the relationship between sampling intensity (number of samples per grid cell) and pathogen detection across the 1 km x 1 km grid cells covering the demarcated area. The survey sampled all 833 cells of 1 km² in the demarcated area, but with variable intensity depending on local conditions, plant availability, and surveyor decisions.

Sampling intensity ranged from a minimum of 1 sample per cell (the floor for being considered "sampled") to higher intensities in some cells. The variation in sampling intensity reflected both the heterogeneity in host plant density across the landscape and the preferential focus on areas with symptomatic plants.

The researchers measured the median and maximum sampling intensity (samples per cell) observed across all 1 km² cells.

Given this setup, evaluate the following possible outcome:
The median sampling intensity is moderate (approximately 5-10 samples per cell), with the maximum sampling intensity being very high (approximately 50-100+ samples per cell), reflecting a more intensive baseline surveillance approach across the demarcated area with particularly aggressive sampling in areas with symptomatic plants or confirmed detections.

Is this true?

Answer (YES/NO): YES